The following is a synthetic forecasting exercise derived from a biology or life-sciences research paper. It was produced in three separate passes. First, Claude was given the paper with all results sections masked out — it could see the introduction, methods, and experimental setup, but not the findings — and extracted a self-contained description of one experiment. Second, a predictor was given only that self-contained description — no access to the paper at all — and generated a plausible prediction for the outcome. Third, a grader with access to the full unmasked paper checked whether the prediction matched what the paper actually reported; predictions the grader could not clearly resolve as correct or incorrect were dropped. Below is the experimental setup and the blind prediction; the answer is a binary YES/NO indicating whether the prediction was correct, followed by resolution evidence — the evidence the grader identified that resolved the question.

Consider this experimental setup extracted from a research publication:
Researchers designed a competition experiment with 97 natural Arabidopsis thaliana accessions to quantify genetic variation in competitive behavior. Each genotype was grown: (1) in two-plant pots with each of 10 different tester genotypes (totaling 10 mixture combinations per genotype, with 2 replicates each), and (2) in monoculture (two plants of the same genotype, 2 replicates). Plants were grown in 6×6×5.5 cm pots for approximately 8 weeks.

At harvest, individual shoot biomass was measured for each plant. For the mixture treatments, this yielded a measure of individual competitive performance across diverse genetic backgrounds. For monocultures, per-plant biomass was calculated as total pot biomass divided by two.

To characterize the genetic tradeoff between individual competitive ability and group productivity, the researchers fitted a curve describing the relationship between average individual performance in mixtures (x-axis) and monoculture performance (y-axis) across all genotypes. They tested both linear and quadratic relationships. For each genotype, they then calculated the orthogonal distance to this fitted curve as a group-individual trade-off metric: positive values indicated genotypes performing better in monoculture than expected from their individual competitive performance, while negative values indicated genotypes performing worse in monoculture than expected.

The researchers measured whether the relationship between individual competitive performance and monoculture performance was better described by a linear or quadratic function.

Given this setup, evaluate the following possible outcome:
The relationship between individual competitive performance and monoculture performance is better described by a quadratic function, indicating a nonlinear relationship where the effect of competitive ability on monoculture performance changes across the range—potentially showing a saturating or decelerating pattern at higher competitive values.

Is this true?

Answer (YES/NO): YES